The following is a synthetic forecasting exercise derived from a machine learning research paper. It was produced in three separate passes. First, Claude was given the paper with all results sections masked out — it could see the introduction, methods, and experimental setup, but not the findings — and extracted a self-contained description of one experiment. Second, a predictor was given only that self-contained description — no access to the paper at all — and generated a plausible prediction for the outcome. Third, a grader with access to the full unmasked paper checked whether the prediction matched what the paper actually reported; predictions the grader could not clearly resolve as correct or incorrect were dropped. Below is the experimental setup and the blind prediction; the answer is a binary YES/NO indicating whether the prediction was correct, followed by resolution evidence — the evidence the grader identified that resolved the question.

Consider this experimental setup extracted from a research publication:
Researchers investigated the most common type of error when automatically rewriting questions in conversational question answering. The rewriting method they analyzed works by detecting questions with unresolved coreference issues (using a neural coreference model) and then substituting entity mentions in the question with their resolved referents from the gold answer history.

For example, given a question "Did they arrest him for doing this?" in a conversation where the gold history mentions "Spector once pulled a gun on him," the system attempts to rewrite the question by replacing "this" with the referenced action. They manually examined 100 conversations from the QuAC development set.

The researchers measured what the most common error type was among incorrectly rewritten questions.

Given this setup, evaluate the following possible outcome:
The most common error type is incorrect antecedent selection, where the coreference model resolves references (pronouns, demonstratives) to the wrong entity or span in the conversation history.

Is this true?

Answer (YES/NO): NO